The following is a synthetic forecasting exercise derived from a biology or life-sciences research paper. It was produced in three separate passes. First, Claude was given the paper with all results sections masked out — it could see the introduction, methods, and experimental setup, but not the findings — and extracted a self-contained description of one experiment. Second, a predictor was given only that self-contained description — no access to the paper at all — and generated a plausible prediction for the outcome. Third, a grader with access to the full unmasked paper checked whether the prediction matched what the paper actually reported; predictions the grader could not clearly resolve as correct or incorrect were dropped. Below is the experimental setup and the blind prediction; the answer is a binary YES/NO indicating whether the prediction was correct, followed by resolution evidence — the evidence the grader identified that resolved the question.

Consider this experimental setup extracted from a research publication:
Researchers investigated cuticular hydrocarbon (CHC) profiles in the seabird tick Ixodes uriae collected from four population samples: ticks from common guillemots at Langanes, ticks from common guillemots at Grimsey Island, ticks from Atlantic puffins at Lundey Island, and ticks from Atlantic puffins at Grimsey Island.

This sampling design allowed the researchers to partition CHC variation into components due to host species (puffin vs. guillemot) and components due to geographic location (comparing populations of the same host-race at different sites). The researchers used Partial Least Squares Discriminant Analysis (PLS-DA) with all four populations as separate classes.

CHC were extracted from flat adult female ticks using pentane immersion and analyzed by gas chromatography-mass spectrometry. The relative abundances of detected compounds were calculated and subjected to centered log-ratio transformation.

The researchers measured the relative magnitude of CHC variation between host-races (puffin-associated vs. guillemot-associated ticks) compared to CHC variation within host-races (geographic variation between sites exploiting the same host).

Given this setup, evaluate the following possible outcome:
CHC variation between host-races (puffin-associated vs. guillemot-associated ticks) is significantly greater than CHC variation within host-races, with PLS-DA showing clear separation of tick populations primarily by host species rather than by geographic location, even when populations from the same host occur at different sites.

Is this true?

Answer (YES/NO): NO